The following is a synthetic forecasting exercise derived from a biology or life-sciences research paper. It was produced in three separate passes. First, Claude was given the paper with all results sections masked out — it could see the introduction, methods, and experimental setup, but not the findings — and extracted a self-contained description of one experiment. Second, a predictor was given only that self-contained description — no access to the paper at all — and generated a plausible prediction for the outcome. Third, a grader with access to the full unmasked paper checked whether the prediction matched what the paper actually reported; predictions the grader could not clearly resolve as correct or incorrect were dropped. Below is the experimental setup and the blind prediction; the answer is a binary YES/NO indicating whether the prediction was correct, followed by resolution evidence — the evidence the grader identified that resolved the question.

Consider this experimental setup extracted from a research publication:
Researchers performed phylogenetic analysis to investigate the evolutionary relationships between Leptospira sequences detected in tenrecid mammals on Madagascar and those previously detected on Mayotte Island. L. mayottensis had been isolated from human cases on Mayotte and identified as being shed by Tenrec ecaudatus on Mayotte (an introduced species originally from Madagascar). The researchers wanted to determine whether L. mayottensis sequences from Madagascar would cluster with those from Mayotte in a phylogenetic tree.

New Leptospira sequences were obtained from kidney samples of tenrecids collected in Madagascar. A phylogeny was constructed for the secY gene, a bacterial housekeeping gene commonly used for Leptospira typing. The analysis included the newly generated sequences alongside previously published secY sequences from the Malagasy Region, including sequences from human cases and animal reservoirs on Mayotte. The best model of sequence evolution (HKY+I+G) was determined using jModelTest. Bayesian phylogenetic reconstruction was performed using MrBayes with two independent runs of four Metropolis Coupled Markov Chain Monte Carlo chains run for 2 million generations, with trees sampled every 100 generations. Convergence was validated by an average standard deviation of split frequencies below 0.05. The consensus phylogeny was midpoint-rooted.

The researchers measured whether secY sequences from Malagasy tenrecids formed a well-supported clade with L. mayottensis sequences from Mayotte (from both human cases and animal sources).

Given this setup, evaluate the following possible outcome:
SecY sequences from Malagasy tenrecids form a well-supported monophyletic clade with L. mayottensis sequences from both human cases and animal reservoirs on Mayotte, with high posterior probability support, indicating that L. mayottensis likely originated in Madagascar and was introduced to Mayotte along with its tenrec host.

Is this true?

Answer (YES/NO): NO